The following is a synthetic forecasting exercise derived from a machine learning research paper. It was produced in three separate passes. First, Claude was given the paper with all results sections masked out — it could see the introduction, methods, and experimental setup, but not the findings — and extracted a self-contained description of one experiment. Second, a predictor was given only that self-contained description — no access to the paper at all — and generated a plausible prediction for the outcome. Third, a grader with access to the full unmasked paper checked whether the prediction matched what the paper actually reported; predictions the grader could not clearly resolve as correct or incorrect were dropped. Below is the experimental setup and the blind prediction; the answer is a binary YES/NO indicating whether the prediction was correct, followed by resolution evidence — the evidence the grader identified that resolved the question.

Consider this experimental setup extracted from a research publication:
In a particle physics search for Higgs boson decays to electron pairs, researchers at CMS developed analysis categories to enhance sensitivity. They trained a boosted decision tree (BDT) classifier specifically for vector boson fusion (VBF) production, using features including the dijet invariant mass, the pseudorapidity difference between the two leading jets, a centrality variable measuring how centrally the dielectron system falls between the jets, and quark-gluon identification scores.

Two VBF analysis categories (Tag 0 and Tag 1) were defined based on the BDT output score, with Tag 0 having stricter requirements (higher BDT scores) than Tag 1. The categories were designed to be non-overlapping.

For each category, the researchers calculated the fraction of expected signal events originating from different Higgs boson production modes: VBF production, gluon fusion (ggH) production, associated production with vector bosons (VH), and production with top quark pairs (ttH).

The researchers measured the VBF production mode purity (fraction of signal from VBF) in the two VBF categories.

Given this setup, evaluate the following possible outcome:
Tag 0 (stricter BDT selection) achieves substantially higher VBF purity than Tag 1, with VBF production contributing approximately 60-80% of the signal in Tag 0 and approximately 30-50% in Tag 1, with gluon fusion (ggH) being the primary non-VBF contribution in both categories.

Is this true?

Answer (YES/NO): NO